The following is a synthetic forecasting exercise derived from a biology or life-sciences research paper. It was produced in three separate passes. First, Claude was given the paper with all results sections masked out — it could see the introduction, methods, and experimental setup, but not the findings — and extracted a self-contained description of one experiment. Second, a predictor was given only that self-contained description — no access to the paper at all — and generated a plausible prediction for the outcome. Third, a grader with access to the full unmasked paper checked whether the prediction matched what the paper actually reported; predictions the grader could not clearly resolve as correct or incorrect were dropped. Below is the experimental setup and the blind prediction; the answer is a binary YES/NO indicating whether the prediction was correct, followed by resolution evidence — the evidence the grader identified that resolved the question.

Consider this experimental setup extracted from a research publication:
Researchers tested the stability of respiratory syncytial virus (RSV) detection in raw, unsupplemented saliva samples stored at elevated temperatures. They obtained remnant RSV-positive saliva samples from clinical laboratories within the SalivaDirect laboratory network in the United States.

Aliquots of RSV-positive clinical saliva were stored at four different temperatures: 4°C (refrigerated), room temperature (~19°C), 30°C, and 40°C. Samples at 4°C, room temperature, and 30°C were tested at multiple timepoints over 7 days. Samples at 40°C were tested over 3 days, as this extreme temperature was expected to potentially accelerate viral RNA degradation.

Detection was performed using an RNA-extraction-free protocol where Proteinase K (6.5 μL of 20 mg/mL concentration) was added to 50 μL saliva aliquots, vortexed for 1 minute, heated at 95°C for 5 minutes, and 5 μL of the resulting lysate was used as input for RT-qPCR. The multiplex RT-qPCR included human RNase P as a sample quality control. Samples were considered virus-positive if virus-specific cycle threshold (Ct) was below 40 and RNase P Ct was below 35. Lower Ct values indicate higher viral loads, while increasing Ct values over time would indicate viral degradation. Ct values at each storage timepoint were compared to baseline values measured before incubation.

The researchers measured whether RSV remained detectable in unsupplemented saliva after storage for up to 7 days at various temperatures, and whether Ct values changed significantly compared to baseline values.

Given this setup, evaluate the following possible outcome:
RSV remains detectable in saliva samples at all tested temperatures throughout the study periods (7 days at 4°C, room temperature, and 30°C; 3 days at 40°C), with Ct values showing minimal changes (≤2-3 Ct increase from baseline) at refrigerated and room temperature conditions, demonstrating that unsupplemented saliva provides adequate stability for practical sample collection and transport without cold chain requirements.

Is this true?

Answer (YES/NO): NO